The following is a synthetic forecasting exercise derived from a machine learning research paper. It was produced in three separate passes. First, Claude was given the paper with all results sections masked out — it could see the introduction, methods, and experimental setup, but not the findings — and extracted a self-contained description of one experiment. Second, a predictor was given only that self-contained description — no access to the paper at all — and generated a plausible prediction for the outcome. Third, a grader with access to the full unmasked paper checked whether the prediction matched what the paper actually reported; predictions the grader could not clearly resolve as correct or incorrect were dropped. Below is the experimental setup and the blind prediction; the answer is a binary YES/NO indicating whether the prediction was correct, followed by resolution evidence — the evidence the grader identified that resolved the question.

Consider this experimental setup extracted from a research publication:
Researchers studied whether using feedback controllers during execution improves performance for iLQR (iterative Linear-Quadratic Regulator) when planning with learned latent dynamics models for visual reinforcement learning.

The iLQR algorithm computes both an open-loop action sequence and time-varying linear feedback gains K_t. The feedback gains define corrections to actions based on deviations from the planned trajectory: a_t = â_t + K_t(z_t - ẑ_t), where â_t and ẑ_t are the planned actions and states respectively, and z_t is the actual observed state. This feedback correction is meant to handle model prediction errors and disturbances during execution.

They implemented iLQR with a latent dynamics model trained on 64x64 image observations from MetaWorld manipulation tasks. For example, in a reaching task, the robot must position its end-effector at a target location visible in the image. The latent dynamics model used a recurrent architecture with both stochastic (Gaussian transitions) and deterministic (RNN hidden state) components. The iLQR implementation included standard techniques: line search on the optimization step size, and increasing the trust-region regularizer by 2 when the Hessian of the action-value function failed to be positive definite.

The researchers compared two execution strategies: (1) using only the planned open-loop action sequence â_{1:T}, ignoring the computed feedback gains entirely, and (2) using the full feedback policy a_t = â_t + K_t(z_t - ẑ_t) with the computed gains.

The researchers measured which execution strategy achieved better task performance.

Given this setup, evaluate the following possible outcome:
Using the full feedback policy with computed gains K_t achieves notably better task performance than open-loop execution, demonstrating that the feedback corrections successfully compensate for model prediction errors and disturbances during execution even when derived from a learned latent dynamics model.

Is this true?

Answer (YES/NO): NO